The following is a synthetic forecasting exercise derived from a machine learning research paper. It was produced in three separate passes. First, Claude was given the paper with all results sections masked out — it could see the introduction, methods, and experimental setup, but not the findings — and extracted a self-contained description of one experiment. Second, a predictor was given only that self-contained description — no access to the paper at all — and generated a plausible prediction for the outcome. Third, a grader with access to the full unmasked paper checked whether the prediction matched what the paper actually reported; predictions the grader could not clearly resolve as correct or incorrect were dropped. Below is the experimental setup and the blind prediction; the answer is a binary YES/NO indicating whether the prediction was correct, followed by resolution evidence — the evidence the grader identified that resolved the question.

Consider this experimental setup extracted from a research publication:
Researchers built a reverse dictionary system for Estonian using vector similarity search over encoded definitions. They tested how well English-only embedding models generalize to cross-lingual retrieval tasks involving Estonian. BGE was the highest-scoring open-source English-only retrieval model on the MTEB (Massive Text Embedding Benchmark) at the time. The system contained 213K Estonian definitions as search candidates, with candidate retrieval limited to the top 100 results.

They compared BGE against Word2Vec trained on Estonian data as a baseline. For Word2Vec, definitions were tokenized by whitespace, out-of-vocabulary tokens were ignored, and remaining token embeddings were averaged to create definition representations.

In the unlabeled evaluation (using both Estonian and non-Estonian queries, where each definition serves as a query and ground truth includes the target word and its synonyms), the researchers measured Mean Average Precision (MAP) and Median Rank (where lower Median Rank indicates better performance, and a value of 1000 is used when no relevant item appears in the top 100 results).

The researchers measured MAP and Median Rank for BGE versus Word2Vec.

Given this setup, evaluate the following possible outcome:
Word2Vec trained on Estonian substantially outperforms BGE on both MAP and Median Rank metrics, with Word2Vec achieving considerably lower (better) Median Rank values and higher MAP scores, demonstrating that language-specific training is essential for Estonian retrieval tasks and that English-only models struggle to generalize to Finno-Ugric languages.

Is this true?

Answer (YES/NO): NO